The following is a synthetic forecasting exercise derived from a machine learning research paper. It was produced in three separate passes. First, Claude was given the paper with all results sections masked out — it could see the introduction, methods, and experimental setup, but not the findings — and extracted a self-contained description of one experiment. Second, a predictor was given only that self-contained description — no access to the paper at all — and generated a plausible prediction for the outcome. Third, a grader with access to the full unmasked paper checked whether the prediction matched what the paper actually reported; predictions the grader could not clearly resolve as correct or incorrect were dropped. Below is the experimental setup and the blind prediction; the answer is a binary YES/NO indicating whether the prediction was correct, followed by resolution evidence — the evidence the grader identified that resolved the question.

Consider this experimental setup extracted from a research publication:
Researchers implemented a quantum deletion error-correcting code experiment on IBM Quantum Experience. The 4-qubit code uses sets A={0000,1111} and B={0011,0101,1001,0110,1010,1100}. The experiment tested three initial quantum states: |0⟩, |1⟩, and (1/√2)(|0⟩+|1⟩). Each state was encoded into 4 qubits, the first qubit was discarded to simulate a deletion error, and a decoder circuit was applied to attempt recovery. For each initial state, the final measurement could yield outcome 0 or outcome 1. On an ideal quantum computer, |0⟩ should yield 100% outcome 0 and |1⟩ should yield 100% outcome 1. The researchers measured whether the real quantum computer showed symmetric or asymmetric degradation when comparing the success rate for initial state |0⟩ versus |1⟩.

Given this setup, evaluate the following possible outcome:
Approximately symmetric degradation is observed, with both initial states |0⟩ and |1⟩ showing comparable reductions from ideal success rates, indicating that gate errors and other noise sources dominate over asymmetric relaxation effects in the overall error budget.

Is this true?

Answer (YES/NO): NO